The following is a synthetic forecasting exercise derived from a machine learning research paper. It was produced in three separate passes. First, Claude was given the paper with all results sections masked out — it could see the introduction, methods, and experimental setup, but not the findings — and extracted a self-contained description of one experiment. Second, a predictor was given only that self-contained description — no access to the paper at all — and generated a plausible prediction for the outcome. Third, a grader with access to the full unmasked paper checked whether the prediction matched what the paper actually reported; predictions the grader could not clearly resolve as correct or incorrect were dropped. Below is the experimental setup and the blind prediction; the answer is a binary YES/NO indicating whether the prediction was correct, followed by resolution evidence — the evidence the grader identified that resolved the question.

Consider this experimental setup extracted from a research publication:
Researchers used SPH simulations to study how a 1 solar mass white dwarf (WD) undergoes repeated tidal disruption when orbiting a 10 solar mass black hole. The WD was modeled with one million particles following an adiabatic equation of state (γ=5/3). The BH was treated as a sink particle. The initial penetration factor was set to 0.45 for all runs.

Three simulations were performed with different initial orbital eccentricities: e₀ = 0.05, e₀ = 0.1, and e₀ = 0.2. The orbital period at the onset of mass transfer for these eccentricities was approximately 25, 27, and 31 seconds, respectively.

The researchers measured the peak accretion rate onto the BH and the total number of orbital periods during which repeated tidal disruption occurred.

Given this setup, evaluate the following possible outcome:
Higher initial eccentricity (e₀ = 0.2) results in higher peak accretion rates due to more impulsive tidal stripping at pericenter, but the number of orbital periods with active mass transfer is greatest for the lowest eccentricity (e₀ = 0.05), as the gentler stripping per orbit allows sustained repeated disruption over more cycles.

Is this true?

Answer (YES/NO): NO